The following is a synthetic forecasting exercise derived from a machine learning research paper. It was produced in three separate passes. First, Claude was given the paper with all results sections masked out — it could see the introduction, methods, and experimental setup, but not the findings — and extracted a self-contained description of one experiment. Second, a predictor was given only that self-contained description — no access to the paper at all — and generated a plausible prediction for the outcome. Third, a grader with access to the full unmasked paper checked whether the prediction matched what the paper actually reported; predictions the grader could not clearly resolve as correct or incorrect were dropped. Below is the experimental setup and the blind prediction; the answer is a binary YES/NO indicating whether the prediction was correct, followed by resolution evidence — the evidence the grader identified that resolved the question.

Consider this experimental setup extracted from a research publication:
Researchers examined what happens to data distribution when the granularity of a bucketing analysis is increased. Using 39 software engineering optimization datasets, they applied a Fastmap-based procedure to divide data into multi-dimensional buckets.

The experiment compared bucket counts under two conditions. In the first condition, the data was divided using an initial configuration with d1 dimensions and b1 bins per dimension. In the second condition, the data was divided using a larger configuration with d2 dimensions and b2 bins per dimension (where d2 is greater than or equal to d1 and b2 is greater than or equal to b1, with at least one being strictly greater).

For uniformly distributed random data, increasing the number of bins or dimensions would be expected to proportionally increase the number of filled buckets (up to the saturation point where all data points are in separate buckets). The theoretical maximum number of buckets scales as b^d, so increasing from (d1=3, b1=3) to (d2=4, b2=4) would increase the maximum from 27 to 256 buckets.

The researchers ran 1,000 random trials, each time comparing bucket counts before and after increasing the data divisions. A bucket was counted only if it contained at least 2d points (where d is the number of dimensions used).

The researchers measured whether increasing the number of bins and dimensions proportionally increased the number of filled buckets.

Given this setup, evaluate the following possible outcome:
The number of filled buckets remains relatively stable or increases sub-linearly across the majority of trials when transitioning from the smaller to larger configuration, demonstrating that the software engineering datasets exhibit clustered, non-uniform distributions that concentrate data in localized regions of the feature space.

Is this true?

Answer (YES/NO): NO